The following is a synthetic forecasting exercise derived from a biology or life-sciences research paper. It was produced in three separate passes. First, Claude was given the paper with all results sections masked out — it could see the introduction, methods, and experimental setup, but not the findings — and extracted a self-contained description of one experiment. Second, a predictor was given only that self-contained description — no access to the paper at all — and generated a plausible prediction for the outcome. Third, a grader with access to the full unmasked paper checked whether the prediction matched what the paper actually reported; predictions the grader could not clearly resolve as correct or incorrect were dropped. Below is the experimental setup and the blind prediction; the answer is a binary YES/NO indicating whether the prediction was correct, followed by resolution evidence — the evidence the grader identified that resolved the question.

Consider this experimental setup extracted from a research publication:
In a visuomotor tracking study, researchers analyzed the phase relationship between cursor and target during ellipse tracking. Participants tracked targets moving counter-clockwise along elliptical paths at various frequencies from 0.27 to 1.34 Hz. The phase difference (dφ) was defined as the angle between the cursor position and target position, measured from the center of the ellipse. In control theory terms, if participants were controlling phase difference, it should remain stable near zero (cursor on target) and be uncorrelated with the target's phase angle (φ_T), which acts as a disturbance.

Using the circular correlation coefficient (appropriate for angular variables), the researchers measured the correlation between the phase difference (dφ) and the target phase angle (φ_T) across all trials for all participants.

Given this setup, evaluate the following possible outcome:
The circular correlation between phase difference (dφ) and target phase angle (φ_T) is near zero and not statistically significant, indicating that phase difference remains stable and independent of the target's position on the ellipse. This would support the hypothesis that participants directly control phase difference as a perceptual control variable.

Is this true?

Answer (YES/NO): YES